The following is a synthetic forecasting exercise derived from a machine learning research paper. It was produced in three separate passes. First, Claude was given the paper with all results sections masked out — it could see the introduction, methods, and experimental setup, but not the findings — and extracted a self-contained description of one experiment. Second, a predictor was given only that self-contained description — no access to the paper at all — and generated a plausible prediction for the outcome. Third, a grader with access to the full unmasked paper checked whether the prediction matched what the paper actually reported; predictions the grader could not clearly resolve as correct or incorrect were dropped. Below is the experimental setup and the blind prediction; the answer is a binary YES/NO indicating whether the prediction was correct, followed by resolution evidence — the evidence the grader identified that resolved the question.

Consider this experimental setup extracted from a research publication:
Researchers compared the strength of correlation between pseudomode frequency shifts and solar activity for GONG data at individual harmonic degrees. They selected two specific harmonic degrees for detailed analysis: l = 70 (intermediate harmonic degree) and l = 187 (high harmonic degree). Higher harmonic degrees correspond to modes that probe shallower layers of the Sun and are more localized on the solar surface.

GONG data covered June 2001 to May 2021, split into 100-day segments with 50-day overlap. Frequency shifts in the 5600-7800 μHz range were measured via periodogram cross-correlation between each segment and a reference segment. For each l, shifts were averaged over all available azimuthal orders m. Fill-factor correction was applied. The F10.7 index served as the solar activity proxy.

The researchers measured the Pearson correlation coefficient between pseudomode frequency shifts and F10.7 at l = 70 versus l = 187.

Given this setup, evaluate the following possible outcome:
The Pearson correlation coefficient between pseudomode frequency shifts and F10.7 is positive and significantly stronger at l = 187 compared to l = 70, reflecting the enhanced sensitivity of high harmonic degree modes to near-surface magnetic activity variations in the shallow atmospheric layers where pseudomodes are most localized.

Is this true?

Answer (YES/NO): NO